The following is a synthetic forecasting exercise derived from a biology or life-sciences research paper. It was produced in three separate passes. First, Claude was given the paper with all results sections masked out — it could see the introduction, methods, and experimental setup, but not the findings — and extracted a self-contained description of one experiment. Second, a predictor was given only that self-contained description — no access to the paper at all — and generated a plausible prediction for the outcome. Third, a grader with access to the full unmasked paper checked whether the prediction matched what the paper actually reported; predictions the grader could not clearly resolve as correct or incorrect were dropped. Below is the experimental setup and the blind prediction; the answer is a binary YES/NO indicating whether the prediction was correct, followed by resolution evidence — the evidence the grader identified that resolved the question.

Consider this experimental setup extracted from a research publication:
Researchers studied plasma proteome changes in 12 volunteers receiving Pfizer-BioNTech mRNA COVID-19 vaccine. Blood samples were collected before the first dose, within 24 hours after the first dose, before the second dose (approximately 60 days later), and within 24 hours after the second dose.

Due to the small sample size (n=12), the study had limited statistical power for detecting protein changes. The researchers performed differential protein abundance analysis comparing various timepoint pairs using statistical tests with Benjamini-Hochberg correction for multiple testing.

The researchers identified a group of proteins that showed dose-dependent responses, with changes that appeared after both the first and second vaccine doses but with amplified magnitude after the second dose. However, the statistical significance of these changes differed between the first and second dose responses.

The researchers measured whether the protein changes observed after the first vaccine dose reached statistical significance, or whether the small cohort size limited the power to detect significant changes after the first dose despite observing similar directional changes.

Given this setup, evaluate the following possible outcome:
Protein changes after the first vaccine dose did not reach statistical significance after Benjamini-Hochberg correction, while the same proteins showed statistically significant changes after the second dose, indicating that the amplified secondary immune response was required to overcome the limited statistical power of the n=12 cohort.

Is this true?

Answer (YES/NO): YES